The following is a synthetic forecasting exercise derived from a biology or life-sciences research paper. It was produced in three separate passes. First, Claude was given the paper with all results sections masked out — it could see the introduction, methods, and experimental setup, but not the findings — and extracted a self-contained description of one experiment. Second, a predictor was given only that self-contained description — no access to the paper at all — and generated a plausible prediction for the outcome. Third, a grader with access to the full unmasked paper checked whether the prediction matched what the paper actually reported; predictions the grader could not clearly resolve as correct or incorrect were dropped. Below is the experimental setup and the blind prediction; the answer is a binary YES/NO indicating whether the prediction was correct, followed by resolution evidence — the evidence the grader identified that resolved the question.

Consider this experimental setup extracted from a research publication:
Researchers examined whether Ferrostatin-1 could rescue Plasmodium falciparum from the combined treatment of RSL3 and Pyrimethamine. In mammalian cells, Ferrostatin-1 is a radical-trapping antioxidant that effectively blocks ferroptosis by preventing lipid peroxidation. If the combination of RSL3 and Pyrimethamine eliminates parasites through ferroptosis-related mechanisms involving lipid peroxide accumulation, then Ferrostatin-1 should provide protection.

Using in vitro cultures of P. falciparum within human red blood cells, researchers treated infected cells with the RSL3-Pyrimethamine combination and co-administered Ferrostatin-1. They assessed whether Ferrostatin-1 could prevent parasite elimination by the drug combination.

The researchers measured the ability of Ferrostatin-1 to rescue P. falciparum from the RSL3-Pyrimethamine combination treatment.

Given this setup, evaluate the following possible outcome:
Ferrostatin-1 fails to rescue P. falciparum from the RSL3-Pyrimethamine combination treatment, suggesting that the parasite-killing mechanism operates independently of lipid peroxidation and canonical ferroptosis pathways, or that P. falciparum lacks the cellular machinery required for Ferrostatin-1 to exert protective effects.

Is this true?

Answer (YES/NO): YES